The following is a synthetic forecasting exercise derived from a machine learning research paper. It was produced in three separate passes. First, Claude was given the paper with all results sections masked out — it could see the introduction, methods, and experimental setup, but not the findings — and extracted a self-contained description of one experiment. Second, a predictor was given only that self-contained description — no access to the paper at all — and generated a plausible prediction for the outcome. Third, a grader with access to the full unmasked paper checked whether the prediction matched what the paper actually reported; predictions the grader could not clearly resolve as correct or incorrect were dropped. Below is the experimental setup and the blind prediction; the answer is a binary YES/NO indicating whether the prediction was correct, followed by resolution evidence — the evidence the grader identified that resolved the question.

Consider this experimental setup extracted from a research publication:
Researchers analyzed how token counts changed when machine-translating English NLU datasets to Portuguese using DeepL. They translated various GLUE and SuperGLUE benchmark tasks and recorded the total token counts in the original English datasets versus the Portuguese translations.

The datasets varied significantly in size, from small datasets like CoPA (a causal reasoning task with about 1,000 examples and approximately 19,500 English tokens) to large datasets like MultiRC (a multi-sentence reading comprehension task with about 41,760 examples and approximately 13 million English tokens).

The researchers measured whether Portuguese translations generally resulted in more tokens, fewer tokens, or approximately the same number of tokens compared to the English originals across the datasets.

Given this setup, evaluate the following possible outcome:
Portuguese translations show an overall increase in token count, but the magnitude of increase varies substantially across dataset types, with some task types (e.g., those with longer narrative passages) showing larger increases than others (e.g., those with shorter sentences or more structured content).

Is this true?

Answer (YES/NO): NO